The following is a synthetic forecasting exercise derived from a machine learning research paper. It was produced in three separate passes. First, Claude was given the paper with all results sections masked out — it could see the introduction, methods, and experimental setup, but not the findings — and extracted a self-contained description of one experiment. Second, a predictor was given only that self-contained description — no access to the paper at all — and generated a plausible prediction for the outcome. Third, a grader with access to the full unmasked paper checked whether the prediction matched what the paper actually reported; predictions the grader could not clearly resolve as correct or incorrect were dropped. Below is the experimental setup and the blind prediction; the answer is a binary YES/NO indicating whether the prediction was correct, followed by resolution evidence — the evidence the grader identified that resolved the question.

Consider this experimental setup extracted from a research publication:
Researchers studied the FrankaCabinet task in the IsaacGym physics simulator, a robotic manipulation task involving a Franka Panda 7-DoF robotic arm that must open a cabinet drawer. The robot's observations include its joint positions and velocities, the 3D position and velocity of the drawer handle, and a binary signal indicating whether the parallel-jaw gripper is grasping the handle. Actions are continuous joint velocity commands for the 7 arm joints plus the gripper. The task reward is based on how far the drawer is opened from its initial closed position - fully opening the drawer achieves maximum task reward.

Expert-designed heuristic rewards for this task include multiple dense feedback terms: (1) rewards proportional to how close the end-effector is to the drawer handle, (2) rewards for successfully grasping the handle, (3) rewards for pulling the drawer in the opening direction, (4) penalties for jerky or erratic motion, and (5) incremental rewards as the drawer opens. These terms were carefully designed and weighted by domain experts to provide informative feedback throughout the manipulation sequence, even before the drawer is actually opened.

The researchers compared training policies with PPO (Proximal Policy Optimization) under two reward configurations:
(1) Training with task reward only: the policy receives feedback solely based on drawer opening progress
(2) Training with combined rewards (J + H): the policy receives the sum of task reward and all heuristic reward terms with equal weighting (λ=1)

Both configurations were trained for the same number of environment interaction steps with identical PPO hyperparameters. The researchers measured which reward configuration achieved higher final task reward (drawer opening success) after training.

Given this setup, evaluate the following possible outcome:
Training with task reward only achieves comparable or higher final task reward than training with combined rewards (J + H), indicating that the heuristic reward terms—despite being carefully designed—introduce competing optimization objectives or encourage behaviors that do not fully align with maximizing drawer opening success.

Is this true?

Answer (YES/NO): NO